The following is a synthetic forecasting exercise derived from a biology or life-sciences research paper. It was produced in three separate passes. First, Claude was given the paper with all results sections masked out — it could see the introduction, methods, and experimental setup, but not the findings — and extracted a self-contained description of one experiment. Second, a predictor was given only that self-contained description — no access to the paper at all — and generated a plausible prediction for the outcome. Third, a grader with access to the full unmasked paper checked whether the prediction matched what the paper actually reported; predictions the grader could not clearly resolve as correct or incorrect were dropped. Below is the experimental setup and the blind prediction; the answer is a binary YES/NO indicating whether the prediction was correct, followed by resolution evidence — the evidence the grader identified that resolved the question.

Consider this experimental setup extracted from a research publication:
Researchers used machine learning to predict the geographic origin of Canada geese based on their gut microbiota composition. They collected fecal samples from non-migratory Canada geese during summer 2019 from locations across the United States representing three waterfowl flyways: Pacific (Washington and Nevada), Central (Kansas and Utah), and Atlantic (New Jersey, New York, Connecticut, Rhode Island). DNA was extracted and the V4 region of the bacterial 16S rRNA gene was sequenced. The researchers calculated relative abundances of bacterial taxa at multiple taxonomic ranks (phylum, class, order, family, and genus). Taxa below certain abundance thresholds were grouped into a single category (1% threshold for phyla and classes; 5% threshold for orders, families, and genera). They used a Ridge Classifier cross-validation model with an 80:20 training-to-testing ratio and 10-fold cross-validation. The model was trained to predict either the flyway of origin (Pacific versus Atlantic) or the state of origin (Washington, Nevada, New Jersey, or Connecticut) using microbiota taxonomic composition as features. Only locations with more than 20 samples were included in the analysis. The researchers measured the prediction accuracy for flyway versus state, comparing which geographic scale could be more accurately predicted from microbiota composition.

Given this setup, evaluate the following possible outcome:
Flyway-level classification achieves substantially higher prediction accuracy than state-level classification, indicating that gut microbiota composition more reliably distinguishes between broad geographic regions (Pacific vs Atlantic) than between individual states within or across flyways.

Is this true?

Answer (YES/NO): NO